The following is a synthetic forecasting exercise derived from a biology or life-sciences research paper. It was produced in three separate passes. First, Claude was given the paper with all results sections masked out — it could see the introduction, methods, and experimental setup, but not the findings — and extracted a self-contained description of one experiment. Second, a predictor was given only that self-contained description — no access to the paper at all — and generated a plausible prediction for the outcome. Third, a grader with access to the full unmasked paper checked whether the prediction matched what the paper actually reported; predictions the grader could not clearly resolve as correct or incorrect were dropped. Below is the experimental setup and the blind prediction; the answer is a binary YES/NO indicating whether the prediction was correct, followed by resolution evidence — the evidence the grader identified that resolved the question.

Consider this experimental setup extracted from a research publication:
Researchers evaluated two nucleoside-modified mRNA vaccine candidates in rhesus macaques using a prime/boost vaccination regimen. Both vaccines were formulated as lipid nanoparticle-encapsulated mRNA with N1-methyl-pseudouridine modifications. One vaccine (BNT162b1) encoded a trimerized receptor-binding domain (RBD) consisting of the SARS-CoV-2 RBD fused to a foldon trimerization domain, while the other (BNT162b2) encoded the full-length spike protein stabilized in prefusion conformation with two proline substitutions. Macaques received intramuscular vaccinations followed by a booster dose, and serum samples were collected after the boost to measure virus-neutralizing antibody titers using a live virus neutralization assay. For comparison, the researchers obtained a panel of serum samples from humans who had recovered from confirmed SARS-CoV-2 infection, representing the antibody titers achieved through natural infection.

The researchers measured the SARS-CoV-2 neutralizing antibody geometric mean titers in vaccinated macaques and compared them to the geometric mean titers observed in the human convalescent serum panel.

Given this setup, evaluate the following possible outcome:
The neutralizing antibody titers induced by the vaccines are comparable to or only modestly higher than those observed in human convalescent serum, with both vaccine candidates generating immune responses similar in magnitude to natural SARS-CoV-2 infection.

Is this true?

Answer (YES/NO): NO